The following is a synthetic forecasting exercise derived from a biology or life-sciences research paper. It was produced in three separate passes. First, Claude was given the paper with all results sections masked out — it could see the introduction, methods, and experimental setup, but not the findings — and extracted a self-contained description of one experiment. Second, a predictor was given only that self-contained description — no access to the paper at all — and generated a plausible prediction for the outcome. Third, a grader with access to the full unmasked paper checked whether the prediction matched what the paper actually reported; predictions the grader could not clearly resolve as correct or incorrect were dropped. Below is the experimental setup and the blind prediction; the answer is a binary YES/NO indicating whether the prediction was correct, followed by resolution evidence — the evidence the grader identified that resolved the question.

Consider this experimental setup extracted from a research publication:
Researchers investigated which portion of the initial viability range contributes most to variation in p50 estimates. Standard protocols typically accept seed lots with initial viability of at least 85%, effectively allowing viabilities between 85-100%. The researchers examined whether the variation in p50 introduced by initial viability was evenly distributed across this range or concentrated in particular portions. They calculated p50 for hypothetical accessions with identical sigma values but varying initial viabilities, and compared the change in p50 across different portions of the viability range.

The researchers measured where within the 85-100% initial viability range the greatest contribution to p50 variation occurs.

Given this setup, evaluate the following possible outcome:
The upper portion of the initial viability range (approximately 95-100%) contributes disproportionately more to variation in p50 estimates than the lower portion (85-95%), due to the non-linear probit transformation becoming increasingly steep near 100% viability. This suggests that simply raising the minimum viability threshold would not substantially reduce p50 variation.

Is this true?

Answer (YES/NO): YES